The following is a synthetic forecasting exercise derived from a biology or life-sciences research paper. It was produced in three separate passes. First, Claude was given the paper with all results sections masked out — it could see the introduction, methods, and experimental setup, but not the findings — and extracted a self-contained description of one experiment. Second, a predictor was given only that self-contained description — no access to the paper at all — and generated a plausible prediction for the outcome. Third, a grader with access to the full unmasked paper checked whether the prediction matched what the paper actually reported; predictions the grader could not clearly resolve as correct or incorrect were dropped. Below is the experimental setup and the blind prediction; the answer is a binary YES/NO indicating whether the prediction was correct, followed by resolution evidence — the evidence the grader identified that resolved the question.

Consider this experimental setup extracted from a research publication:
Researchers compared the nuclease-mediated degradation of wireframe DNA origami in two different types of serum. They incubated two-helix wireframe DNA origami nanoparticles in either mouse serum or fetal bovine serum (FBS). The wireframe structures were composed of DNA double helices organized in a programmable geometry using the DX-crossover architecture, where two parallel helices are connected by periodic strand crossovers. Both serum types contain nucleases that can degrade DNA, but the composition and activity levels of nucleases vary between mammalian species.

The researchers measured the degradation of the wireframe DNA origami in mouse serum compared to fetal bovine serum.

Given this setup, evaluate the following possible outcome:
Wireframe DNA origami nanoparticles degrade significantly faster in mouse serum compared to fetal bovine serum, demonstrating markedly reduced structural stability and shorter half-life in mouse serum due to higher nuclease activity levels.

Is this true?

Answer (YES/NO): YES